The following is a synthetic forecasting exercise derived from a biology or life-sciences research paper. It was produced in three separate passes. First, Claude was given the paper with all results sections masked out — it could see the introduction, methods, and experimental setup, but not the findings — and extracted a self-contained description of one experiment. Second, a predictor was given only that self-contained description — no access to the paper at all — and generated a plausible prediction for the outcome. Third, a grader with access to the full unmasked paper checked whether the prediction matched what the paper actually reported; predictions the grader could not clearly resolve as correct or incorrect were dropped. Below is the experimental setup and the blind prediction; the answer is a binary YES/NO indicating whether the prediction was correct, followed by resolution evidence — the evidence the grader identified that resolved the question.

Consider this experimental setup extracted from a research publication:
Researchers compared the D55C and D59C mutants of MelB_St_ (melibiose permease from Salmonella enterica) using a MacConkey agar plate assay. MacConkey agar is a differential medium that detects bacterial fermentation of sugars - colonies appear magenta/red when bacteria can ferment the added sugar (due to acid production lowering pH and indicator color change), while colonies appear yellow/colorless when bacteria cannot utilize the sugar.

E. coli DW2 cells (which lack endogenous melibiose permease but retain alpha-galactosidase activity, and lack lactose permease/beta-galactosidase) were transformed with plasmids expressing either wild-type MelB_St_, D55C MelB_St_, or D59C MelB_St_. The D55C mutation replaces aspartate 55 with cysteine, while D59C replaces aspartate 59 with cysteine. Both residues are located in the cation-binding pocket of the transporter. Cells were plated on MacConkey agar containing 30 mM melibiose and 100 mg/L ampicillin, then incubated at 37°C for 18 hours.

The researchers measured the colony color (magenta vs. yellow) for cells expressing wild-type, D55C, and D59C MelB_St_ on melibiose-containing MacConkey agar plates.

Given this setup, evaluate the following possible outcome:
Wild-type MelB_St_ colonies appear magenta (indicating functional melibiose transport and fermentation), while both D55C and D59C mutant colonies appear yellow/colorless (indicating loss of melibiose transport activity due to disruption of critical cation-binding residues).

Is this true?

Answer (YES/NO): NO